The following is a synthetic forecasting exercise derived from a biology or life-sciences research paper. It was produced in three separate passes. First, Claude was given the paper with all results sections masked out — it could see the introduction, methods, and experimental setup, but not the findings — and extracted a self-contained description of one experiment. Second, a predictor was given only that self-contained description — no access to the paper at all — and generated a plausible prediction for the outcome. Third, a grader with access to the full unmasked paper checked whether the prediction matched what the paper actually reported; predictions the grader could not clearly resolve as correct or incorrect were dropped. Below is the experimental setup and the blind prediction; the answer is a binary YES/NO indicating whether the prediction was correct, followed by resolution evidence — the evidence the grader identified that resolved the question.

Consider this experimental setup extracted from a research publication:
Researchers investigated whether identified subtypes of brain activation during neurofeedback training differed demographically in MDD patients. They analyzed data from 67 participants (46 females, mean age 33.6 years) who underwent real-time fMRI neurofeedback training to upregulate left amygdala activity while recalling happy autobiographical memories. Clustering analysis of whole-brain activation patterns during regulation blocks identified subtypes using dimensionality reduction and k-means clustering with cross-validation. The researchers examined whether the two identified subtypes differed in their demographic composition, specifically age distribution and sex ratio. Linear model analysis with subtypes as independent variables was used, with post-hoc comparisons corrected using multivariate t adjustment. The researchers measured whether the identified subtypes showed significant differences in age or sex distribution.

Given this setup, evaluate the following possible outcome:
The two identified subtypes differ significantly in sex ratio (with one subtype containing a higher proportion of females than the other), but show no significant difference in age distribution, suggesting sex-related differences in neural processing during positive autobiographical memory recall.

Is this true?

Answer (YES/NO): NO